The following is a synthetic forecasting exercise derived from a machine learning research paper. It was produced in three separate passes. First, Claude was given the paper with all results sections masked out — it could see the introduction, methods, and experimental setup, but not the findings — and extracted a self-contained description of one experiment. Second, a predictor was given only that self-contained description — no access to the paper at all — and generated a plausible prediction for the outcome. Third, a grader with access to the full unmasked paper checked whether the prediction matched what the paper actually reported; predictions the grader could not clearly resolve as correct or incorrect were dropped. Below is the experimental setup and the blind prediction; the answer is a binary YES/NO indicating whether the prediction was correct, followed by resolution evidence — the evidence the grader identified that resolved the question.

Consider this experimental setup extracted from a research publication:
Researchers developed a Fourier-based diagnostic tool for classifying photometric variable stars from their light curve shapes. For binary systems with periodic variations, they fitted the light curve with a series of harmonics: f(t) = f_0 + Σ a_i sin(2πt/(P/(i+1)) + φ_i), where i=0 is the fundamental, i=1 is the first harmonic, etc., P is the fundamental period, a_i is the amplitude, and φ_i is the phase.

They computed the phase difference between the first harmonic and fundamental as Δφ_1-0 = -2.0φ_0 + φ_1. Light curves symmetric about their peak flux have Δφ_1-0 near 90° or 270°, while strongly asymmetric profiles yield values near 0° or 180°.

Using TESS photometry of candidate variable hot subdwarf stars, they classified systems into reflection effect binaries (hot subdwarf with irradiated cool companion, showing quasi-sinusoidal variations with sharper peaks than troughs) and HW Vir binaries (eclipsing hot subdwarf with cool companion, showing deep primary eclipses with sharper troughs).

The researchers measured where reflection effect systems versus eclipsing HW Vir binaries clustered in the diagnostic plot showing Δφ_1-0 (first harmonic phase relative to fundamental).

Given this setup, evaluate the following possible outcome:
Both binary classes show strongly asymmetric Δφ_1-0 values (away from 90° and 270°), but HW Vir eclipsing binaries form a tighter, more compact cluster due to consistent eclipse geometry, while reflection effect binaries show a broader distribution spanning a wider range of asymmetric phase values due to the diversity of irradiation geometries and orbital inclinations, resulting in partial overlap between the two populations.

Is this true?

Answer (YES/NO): NO